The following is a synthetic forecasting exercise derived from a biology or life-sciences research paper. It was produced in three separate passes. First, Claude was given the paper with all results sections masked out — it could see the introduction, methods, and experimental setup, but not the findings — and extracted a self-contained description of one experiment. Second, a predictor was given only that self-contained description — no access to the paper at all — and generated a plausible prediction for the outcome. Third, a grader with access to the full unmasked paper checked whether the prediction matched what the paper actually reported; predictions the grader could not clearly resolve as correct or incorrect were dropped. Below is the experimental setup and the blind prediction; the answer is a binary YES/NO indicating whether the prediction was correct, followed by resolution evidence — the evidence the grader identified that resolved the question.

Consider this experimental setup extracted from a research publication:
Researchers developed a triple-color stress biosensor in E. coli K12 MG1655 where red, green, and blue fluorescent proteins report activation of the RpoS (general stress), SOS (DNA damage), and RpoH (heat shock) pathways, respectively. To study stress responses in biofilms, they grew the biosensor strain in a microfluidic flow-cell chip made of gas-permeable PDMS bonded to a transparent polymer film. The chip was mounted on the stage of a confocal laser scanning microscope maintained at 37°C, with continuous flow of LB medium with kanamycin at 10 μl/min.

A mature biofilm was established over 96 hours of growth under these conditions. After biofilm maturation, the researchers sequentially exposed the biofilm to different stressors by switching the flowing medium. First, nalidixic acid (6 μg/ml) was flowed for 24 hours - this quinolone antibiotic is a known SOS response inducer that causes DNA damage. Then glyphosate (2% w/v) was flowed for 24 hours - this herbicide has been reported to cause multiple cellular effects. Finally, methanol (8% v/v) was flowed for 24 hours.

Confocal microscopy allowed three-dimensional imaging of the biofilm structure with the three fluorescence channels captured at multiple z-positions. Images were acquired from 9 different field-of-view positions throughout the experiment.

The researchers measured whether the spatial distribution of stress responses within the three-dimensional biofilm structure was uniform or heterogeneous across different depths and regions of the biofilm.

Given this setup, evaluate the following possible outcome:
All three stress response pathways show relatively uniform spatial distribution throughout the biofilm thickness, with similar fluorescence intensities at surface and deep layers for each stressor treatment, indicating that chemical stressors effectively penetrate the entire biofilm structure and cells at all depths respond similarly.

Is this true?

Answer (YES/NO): NO